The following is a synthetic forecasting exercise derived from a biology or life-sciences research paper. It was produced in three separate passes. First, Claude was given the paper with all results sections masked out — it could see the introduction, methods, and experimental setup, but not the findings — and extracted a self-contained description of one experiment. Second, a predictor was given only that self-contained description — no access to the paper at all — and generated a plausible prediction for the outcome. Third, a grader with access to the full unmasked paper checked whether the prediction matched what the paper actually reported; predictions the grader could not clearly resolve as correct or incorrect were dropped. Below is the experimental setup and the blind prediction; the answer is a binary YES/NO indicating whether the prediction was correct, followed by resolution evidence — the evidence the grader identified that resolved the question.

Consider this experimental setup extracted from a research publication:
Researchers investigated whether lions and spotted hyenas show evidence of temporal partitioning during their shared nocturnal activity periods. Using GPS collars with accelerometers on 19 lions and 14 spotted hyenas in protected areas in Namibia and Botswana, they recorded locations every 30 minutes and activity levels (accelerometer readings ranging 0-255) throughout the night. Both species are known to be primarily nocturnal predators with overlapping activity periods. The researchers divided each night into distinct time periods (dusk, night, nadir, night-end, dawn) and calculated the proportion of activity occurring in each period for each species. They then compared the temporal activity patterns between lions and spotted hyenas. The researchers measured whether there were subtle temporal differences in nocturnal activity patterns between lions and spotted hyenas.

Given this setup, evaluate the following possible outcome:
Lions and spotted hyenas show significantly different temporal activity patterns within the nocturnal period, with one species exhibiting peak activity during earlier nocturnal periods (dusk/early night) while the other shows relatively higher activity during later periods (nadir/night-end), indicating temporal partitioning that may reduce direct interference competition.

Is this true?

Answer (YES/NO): YES